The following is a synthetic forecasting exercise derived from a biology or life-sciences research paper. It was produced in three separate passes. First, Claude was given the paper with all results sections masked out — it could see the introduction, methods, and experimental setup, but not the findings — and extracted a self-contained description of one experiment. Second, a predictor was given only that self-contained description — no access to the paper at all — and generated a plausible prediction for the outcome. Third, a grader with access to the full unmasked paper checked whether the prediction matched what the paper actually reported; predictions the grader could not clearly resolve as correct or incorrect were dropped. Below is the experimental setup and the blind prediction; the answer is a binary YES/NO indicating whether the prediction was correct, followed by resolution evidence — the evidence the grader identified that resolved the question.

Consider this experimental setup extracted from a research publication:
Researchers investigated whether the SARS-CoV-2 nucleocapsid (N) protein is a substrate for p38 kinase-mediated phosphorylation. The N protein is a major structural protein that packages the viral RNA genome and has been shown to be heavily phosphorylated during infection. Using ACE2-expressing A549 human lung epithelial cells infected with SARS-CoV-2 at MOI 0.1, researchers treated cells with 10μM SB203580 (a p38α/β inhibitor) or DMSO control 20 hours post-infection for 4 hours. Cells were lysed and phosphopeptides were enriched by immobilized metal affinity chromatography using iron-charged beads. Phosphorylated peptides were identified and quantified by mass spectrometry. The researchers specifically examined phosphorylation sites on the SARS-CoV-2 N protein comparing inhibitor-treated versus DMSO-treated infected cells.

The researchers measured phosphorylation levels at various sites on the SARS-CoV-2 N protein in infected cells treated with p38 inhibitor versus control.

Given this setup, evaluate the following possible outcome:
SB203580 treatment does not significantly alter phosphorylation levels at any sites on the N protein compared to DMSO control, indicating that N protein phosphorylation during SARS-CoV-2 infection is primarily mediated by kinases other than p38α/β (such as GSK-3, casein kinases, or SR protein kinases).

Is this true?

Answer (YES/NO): NO